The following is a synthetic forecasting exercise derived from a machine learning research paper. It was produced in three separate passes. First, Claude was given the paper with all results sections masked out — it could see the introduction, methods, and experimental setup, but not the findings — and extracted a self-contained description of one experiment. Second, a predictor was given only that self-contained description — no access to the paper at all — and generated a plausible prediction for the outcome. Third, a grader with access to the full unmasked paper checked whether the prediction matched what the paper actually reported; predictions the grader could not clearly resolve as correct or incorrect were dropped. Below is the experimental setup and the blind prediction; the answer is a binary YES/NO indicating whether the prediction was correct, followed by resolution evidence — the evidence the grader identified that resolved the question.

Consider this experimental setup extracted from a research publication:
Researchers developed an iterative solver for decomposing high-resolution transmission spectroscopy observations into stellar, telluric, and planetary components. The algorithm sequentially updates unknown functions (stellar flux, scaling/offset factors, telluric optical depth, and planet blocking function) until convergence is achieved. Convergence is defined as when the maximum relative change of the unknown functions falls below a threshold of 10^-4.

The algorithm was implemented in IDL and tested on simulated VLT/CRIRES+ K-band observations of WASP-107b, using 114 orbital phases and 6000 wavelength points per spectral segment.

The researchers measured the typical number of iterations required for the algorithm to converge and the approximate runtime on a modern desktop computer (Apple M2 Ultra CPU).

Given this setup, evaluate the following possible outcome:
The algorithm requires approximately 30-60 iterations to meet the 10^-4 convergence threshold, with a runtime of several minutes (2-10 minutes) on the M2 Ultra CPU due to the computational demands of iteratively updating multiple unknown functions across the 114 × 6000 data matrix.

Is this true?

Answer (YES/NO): NO